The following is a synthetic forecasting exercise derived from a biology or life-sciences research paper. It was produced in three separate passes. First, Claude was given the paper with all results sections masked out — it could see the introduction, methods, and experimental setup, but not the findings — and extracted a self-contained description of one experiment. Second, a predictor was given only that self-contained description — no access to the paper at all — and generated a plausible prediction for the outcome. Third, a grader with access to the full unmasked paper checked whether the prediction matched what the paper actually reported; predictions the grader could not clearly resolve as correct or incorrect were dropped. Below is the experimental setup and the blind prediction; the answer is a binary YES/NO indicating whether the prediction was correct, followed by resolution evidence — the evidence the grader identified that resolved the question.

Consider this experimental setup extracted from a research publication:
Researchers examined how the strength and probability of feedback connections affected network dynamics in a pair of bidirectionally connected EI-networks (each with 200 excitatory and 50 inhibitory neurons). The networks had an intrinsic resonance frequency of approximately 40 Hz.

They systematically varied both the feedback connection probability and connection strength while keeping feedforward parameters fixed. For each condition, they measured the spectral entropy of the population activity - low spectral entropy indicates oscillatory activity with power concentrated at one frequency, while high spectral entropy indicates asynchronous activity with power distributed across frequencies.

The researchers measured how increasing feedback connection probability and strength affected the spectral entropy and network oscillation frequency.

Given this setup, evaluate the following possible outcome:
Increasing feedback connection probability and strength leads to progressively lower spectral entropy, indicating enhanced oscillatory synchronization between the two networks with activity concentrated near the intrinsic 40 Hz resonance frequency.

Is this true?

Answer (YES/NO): NO